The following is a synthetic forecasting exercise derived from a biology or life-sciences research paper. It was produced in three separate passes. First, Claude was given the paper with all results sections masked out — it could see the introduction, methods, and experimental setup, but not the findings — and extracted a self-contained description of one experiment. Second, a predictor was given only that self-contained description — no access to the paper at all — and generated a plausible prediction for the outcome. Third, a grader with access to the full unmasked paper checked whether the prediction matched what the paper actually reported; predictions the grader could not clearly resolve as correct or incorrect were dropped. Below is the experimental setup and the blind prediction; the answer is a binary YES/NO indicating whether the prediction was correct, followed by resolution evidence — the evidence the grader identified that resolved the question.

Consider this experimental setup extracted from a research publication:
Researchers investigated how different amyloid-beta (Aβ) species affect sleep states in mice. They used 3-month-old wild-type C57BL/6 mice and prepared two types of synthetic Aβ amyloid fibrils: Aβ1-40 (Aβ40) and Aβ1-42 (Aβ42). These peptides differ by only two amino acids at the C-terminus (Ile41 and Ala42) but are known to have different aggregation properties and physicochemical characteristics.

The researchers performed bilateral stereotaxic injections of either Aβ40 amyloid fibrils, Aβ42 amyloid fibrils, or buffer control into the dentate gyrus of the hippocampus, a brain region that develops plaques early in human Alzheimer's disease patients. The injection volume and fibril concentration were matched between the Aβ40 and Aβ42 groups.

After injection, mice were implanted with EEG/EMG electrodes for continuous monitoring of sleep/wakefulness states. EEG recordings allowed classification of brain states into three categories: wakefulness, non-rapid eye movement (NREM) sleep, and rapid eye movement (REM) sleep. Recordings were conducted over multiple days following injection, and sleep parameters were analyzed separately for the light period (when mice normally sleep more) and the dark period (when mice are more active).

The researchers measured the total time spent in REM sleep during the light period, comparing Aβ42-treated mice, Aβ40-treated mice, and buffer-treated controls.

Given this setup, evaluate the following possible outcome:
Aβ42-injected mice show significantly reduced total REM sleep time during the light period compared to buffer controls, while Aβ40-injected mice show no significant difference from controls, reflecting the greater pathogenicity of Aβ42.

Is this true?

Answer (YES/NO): YES